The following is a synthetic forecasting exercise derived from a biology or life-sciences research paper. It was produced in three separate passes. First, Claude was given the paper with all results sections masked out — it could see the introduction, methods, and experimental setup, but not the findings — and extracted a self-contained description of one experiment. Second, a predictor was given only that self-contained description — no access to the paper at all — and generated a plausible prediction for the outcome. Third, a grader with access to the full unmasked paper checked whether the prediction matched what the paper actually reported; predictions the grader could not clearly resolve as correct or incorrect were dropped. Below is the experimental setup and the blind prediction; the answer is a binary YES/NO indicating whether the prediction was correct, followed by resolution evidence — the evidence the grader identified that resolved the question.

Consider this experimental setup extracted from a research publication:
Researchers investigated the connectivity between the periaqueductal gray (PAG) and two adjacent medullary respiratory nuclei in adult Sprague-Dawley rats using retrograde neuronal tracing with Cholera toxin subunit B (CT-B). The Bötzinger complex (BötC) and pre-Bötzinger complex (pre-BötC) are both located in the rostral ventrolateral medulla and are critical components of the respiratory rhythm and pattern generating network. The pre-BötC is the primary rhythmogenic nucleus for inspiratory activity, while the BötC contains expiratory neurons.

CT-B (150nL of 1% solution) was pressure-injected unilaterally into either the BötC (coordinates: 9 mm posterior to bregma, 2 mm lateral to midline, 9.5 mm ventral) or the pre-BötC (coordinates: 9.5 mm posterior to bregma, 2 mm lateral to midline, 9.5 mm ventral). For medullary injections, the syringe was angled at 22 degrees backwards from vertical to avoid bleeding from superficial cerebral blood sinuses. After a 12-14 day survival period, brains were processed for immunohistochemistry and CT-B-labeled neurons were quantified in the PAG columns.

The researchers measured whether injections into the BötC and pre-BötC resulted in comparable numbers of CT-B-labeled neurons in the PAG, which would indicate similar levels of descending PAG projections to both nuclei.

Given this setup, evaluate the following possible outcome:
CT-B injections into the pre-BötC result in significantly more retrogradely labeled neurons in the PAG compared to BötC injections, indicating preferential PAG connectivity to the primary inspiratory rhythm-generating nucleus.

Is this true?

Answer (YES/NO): YES